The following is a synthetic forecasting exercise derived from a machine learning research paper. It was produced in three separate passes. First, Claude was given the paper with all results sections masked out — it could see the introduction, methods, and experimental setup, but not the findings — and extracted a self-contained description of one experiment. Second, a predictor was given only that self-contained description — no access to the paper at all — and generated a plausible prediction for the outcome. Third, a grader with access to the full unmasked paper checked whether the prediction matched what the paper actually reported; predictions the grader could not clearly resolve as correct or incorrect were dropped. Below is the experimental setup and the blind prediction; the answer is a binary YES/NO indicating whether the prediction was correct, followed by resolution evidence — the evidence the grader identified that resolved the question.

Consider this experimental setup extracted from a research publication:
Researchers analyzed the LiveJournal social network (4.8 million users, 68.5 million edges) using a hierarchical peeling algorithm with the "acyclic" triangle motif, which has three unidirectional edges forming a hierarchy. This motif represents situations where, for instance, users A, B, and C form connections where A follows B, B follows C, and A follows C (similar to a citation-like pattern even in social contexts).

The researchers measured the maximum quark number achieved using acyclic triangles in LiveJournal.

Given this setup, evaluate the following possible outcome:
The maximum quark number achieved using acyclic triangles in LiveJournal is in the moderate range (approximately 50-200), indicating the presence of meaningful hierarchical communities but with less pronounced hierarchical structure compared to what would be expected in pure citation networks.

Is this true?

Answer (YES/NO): YES